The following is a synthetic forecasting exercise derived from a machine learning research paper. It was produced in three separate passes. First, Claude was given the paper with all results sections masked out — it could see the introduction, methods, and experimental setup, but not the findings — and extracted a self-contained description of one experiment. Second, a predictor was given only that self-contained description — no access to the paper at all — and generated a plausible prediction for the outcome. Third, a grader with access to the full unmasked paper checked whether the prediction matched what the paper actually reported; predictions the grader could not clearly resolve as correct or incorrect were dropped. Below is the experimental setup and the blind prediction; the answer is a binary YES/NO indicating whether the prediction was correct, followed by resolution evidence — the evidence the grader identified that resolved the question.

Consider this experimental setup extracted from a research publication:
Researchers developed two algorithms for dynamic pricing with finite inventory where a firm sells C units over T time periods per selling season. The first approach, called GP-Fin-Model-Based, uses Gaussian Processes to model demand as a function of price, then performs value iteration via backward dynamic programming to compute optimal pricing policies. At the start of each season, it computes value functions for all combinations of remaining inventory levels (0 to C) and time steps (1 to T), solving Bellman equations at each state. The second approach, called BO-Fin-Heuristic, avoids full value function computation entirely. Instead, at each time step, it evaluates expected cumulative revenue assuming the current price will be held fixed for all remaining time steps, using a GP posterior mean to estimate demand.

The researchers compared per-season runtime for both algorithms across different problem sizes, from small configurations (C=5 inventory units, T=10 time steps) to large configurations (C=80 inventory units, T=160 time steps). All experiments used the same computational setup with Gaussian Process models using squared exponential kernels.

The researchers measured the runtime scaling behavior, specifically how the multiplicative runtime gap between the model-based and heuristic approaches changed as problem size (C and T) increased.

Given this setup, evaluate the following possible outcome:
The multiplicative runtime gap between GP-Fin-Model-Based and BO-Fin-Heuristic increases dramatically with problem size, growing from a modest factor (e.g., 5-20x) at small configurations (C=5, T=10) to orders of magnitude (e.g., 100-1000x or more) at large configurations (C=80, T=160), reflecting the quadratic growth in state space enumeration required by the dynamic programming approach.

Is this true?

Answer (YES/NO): YES